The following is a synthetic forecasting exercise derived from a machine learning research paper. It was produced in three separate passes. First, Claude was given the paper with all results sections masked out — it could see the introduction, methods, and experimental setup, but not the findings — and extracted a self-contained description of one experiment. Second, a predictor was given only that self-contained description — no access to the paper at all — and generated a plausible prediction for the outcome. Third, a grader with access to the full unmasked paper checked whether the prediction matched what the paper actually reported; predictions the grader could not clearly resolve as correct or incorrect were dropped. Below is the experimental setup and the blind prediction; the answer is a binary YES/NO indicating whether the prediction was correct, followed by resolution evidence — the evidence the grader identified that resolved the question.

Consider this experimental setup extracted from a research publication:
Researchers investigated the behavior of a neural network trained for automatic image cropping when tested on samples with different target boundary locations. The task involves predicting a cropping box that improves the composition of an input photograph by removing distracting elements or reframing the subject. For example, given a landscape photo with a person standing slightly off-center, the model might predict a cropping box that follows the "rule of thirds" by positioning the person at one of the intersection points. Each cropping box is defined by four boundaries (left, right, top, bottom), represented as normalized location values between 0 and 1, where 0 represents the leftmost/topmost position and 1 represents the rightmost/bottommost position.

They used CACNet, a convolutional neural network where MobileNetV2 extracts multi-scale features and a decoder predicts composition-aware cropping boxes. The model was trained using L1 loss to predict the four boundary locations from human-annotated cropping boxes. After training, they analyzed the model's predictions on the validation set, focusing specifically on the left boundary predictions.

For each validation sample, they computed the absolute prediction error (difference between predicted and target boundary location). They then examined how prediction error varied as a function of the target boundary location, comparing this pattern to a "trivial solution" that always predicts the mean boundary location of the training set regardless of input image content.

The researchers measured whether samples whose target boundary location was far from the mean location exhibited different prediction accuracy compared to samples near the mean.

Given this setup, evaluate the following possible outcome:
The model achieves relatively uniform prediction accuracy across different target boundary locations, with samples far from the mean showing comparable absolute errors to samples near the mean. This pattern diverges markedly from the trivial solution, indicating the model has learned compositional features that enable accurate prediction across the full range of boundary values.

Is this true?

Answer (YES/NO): NO